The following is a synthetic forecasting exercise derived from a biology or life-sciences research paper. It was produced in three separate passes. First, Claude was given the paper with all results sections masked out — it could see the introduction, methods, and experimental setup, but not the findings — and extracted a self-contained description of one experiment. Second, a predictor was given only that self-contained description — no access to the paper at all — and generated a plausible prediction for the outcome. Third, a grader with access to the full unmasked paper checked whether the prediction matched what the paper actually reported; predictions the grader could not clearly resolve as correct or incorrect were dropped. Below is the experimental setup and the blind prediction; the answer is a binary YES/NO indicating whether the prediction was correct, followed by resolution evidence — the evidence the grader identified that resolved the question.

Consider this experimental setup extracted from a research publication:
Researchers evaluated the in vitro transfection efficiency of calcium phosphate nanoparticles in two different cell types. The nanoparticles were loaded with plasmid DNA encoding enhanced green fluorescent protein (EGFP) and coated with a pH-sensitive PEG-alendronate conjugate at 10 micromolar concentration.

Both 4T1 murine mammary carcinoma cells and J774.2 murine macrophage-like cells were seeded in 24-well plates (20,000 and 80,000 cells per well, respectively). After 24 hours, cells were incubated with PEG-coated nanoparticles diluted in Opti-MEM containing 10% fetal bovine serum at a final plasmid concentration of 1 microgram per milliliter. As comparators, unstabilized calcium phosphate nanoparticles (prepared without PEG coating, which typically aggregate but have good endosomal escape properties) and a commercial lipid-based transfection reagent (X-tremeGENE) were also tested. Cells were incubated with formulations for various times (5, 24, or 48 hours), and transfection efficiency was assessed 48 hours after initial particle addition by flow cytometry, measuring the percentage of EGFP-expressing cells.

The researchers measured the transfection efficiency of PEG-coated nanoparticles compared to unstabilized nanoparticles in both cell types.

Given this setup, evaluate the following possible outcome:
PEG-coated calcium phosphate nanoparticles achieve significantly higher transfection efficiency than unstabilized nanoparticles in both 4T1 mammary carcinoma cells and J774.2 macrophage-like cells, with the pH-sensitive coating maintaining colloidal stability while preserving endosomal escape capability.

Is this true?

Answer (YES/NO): NO